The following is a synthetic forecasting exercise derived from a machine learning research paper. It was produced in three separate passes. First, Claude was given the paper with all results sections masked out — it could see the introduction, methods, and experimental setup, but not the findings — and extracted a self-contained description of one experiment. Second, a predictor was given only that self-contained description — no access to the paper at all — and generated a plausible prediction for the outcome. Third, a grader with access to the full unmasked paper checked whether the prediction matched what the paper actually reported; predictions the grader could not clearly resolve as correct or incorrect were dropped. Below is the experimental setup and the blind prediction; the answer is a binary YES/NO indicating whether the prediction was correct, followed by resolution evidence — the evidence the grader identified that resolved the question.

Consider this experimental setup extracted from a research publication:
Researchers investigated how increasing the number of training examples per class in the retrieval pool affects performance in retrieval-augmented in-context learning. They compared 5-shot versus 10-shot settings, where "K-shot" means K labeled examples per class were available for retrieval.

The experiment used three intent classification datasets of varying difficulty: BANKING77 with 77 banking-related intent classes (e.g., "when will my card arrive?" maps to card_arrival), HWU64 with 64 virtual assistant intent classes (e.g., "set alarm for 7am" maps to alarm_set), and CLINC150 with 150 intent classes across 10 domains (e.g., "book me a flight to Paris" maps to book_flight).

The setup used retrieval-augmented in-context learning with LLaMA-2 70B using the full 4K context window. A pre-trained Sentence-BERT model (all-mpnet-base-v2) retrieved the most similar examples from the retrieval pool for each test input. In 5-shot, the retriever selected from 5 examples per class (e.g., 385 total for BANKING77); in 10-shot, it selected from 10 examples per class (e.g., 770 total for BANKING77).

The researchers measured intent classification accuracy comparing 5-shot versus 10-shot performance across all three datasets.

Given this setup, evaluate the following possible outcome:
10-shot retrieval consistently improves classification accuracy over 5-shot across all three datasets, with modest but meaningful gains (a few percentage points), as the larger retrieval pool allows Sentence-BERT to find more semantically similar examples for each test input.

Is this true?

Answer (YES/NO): NO